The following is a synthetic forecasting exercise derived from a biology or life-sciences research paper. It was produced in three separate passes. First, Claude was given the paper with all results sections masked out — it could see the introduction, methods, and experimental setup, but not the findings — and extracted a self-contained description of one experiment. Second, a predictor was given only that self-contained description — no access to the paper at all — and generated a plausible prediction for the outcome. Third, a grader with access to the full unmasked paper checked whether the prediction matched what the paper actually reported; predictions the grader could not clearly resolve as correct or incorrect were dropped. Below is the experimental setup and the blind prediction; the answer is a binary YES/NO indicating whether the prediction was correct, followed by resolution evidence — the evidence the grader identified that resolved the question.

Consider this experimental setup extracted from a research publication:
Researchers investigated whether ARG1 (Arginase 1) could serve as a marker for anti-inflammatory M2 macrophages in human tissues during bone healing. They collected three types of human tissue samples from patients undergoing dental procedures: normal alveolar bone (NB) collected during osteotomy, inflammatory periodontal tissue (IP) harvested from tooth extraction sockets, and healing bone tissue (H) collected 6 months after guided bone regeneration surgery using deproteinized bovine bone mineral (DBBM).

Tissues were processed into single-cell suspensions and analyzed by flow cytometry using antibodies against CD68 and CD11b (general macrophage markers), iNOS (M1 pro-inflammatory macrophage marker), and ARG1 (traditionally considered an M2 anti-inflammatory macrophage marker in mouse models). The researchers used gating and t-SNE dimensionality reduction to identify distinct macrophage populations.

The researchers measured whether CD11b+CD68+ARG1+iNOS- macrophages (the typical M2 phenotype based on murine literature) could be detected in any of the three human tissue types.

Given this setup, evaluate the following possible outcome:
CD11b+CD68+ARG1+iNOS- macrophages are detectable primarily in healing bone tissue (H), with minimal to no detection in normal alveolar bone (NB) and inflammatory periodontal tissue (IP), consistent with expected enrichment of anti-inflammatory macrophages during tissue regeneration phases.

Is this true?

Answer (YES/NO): NO